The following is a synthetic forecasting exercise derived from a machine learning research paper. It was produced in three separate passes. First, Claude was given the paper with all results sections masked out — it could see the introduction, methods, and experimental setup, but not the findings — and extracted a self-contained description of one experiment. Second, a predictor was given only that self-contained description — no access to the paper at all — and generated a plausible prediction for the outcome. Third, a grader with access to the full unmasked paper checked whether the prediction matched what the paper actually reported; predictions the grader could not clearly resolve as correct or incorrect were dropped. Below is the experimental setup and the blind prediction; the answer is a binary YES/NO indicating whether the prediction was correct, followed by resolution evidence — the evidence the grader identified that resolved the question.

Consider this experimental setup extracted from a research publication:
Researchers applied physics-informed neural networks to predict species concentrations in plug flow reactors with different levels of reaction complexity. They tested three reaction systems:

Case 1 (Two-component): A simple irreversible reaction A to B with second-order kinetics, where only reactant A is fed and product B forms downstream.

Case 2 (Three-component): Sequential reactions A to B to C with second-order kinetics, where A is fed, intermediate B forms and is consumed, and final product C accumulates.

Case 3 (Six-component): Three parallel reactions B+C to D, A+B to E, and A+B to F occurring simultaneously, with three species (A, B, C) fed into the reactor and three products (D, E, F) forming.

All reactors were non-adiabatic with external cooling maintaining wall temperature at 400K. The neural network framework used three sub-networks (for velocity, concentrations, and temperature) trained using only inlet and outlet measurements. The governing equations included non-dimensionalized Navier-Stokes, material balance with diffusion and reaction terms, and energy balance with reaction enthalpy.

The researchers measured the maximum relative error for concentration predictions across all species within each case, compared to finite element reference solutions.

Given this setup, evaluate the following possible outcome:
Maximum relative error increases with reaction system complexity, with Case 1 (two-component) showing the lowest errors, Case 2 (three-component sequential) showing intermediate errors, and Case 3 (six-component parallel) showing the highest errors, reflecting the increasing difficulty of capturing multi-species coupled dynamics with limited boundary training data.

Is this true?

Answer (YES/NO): YES